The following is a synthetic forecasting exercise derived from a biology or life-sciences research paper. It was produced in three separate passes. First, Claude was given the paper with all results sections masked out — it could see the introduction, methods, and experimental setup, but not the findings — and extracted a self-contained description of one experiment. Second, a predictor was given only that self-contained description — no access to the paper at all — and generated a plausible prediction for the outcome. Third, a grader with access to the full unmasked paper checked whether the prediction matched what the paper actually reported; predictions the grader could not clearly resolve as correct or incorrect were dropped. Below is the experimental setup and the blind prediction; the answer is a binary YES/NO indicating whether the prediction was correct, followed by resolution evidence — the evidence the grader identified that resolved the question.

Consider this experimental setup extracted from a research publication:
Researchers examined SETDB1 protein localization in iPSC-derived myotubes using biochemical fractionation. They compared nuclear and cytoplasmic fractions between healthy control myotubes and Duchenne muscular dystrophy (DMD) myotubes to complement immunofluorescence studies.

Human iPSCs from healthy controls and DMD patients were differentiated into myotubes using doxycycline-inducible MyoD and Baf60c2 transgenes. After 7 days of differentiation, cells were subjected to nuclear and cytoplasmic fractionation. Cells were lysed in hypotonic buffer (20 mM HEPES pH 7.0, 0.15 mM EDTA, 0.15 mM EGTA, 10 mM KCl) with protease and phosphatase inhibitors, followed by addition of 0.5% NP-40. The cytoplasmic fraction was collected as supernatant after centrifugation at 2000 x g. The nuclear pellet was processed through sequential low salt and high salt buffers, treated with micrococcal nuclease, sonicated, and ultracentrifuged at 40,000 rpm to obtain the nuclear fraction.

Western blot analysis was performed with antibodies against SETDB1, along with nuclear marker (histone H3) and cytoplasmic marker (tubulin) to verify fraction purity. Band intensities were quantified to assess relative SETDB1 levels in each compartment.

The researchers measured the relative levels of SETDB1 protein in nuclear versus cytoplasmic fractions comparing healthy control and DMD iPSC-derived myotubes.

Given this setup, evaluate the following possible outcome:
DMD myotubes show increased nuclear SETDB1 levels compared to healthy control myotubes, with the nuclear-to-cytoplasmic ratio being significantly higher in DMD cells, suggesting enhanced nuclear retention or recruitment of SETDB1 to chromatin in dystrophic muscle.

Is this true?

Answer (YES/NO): YES